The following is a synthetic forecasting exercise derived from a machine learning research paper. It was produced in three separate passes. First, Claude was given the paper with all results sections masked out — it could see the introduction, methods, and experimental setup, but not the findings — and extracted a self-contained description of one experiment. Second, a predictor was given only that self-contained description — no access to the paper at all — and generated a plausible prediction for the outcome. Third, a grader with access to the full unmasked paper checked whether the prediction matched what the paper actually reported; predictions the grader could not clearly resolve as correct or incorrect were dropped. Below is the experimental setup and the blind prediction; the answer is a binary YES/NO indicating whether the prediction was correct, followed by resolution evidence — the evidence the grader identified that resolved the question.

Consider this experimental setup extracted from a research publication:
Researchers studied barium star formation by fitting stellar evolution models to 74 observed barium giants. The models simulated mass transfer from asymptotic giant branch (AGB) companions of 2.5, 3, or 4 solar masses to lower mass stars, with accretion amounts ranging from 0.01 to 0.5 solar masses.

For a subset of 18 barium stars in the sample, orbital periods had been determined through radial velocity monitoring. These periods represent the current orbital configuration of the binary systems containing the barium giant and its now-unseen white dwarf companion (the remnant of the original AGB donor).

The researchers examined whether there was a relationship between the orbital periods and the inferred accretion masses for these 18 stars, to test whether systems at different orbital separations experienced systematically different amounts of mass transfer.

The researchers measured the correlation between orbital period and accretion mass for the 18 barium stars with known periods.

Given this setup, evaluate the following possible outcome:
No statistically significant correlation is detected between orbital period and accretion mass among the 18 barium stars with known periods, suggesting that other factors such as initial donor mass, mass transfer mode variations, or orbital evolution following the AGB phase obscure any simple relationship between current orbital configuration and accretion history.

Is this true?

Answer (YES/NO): YES